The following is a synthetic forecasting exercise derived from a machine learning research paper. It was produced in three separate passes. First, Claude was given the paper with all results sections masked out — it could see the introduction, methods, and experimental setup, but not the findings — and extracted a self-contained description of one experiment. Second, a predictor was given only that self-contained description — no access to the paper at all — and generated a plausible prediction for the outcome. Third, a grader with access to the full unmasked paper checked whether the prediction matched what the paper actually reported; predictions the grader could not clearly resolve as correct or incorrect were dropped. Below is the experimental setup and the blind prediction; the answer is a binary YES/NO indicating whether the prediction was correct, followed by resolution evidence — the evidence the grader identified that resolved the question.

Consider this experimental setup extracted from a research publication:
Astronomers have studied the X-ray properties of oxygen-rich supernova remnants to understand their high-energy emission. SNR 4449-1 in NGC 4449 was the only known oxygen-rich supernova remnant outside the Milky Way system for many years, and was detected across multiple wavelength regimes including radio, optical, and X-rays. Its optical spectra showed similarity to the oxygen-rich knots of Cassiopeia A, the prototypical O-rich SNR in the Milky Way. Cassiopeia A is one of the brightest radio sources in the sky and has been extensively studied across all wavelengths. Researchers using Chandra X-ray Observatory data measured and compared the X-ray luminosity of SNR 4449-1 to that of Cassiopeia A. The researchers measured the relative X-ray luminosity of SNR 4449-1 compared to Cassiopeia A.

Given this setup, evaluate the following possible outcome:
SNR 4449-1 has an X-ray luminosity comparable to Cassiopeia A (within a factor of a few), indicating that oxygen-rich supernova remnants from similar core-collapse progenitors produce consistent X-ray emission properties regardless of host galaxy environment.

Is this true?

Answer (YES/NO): NO